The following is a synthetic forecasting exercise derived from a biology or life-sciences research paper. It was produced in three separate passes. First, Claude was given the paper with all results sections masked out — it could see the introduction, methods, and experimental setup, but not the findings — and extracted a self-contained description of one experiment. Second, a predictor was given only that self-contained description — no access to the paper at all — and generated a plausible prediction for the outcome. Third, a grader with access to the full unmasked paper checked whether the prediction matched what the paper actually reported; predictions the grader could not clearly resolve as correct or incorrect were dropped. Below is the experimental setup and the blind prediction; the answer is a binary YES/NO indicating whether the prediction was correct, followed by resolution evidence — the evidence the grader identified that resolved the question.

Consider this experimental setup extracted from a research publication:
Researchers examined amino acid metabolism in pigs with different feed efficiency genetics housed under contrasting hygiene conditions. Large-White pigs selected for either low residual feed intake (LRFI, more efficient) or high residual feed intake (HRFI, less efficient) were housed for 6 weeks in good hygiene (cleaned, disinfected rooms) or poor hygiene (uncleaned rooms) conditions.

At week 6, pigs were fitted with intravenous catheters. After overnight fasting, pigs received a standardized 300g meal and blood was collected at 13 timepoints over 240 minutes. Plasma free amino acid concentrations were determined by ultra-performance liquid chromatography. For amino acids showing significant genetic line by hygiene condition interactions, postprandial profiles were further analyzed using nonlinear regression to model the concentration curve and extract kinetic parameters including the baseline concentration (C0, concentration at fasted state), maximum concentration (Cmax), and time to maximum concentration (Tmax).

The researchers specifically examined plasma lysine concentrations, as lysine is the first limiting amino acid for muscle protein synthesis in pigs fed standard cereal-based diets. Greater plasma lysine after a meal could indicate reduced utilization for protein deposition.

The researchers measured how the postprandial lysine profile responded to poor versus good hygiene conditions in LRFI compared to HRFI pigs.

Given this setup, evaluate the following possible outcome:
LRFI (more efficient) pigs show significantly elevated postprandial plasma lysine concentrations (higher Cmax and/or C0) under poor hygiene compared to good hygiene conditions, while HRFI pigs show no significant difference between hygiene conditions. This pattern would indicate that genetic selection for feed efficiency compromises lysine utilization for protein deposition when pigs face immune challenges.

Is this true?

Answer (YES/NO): NO